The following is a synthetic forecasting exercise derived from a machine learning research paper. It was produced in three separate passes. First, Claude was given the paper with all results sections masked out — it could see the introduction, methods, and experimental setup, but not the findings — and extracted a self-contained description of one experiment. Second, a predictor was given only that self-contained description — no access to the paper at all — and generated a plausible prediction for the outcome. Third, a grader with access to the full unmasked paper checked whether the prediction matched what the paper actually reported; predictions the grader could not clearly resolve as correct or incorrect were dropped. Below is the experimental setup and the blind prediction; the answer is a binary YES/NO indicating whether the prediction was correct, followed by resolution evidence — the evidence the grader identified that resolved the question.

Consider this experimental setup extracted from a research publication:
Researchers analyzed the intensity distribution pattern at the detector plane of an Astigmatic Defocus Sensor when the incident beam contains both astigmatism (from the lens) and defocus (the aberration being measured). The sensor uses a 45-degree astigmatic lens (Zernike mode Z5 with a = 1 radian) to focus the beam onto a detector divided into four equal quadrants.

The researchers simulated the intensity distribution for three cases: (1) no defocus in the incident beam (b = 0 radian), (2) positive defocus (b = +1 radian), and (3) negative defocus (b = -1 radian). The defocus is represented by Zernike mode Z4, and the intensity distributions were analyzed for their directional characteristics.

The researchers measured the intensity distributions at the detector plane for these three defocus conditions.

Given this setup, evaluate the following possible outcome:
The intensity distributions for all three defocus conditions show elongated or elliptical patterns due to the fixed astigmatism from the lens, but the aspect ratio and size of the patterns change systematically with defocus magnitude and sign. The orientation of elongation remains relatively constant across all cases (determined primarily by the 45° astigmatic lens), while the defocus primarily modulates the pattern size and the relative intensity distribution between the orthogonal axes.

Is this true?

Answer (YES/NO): NO